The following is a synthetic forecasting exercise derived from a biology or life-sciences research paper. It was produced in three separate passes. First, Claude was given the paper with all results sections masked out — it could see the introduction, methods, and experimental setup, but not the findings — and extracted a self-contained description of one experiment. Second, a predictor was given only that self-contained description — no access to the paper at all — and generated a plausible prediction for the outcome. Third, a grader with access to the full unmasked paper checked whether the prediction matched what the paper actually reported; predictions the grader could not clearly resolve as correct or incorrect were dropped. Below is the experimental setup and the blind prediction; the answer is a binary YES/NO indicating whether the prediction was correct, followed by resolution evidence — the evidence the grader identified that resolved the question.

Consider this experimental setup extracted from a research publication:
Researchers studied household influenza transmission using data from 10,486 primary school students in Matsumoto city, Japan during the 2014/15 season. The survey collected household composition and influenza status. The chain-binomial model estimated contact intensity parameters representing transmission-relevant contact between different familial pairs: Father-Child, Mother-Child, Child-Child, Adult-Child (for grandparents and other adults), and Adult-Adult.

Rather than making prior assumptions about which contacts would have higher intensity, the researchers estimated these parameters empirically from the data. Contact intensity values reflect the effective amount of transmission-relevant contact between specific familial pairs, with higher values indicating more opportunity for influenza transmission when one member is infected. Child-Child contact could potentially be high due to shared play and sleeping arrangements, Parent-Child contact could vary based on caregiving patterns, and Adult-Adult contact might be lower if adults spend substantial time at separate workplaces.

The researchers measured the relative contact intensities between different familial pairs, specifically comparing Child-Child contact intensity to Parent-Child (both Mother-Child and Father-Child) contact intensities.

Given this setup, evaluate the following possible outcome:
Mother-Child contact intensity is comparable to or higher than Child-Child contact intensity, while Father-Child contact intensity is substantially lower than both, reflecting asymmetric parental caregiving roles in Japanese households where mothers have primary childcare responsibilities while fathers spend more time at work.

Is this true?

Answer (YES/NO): YES